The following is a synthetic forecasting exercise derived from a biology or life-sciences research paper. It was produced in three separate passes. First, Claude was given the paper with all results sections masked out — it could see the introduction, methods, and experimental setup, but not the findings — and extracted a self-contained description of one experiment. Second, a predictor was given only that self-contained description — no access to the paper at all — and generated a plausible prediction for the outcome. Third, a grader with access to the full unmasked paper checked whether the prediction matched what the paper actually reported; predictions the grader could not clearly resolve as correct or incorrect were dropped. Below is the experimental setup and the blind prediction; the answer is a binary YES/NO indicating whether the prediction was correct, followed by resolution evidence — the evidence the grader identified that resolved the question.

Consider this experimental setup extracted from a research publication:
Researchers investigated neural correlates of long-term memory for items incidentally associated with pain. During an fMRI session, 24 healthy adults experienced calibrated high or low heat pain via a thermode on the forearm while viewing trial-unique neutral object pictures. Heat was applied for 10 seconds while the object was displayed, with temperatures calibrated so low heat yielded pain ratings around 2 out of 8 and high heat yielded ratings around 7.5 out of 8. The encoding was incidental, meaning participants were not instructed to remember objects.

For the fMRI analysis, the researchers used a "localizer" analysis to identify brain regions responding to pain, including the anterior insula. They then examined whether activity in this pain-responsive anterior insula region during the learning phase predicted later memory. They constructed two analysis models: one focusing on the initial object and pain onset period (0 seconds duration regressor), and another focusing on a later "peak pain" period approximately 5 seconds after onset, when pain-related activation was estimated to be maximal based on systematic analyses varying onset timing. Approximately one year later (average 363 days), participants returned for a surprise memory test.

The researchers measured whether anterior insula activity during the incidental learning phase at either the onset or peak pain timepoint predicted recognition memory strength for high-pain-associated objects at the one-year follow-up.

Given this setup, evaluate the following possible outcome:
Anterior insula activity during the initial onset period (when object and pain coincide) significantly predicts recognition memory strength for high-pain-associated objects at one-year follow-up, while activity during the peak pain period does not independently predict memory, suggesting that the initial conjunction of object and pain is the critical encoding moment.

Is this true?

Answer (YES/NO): NO